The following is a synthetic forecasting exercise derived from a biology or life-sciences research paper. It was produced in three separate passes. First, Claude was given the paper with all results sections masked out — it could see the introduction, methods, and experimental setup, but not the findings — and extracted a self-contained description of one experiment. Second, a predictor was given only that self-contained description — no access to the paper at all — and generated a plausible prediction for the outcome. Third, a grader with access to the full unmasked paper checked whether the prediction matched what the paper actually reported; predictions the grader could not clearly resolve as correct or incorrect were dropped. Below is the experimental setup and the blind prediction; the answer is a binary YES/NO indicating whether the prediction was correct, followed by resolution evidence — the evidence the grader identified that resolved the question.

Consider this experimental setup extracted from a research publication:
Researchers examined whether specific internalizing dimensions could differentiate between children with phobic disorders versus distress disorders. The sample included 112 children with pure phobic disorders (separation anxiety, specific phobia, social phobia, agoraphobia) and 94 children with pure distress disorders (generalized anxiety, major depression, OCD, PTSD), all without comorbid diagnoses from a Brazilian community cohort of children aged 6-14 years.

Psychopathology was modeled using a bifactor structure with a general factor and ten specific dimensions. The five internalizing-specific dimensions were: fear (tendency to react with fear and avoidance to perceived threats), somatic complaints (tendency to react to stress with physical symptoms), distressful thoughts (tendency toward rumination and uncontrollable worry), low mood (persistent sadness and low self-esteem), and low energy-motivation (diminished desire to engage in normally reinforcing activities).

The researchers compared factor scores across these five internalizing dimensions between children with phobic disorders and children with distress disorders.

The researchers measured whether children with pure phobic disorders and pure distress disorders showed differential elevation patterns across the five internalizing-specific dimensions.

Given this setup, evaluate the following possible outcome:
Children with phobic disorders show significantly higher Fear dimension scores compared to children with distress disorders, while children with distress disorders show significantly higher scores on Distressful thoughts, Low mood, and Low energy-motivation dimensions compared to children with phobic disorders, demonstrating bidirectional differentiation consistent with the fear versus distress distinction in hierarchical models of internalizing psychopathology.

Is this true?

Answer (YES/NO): NO